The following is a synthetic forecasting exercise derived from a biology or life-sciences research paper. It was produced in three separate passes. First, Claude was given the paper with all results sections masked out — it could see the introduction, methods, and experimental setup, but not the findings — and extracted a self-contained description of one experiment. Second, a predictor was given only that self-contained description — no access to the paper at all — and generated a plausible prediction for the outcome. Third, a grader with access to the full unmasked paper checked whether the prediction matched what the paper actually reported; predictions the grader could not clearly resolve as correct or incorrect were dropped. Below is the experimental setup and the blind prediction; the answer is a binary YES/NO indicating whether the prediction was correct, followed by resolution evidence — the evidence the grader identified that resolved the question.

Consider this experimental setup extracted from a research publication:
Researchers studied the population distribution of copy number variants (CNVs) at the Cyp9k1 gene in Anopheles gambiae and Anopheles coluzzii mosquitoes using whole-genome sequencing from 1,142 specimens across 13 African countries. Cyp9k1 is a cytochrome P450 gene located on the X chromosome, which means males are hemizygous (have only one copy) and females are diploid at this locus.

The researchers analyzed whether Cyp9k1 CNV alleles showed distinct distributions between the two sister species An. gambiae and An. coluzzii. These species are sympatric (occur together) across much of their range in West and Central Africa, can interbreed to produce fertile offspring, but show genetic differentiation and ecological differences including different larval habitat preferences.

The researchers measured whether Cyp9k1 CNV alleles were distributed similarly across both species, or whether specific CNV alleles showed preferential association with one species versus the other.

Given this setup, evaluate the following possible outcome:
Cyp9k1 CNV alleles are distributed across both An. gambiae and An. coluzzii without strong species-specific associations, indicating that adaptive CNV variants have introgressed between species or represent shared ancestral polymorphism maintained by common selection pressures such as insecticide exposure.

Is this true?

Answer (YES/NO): NO